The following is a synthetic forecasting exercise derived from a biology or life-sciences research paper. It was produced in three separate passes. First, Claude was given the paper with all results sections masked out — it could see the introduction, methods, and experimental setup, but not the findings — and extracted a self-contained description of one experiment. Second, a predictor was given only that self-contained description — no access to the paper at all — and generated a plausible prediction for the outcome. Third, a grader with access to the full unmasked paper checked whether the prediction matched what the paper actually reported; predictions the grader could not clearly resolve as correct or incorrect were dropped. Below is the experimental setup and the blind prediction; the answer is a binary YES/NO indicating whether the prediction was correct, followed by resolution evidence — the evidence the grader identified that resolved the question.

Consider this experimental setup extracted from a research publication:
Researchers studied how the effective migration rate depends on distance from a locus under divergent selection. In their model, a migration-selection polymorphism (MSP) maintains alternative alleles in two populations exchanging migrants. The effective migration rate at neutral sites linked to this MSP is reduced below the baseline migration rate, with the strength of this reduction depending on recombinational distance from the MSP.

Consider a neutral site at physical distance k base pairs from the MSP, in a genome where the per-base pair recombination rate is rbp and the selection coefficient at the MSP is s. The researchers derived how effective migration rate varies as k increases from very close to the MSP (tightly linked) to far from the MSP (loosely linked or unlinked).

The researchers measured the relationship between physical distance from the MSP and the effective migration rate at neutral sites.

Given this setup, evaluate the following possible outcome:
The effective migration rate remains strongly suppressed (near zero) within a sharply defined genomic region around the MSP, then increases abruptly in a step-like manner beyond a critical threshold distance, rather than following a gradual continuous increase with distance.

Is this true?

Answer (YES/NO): NO